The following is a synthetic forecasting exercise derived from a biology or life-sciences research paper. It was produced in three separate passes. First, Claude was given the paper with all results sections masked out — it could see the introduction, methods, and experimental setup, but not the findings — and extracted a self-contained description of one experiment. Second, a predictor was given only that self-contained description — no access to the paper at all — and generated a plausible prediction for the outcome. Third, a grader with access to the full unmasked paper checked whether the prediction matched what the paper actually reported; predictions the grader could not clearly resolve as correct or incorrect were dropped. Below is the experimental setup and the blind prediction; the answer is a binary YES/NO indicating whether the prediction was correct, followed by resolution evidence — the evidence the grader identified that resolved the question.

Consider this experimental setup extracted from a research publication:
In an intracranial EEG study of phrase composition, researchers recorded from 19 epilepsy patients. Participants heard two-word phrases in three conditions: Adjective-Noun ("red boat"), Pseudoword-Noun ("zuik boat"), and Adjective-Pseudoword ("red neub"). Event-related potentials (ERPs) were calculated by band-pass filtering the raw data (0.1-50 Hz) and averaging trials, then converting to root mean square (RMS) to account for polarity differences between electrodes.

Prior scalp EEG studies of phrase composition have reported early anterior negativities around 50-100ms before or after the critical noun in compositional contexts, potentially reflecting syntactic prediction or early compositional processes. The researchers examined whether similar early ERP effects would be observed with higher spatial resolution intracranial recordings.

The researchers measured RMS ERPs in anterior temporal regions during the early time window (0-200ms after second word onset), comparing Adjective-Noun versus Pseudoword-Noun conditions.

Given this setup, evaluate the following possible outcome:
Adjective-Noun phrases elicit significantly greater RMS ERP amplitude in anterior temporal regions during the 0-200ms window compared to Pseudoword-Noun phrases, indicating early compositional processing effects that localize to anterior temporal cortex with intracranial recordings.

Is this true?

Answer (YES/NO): NO